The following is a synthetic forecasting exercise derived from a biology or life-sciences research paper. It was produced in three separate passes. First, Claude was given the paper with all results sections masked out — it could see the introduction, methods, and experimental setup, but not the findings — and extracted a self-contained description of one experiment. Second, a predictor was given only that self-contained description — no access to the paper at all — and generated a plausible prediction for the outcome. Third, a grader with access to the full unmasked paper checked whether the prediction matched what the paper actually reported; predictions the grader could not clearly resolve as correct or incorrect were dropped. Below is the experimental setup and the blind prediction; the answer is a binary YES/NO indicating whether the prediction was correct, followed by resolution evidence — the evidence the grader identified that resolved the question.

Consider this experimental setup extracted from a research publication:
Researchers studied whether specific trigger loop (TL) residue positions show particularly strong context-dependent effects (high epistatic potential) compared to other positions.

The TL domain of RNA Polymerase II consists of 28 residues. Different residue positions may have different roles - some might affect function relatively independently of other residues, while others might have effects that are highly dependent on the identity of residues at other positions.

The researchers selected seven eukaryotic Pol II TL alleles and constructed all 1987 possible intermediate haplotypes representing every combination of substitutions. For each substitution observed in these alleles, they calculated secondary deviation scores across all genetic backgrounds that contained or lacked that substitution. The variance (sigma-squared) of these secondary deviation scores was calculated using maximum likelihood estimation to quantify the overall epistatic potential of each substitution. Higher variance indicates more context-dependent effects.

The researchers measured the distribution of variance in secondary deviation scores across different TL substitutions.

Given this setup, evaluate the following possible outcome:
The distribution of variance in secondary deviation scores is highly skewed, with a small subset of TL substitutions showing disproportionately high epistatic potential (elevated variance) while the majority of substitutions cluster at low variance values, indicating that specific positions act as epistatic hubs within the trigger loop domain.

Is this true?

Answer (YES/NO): YES